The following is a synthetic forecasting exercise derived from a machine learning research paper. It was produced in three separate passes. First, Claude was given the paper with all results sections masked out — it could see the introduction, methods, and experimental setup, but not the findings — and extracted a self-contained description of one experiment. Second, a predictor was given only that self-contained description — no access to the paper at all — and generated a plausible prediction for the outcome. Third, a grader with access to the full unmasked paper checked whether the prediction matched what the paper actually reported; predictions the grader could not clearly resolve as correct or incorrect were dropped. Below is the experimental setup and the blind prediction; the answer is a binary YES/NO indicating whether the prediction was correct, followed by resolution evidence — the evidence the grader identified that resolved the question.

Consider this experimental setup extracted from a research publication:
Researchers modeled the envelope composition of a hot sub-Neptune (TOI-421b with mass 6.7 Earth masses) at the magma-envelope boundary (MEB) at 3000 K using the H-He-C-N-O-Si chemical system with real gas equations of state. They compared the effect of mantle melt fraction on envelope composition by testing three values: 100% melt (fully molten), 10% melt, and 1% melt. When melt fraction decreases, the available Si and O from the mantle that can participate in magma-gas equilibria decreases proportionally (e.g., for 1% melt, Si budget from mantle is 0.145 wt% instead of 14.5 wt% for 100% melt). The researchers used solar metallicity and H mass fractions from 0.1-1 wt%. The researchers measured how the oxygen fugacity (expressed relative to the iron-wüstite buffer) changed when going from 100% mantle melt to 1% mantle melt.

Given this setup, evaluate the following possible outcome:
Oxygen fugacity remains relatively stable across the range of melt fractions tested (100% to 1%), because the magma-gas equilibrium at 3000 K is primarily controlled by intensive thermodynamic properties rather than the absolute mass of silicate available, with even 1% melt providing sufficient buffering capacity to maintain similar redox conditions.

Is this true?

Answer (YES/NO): NO